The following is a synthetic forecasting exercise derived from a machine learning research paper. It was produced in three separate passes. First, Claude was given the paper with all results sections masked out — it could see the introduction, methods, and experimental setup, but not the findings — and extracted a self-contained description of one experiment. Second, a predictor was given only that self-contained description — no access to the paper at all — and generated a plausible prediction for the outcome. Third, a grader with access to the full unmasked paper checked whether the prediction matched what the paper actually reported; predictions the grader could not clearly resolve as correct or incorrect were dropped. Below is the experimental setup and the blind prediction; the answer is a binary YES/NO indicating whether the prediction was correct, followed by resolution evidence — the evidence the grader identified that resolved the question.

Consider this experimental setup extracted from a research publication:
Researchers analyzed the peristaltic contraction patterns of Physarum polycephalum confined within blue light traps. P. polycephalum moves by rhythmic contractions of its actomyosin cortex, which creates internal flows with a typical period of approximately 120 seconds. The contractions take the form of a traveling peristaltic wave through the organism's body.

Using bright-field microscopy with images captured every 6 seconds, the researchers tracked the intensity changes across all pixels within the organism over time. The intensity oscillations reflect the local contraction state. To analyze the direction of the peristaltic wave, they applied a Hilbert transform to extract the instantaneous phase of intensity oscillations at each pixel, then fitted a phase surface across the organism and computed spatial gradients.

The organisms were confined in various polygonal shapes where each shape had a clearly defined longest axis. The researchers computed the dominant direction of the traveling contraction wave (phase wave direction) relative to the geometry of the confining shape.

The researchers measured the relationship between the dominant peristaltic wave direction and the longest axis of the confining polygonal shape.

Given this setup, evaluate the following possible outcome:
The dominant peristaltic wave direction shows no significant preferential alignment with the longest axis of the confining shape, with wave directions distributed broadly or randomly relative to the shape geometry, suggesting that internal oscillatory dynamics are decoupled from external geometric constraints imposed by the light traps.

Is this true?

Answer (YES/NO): NO